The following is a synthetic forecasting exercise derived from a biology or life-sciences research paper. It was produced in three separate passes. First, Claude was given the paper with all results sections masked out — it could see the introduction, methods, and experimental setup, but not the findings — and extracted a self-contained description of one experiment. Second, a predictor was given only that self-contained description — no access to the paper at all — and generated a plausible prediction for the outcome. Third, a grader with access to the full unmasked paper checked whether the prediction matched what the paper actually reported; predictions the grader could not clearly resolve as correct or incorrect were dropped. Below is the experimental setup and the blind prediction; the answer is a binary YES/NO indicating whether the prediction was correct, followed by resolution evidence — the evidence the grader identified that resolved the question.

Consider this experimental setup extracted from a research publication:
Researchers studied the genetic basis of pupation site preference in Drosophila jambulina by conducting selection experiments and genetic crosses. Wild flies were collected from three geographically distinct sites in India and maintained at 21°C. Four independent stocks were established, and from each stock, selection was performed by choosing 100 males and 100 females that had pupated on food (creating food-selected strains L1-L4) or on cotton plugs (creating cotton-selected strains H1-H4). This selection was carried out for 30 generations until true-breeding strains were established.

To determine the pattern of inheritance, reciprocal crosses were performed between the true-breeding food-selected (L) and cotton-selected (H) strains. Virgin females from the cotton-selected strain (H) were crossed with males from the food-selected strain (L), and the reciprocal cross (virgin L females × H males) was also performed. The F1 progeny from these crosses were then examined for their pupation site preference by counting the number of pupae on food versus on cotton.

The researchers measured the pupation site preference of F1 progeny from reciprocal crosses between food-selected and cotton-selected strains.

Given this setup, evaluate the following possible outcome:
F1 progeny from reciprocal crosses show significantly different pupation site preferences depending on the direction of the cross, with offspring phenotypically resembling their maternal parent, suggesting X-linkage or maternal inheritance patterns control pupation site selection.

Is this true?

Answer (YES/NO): NO